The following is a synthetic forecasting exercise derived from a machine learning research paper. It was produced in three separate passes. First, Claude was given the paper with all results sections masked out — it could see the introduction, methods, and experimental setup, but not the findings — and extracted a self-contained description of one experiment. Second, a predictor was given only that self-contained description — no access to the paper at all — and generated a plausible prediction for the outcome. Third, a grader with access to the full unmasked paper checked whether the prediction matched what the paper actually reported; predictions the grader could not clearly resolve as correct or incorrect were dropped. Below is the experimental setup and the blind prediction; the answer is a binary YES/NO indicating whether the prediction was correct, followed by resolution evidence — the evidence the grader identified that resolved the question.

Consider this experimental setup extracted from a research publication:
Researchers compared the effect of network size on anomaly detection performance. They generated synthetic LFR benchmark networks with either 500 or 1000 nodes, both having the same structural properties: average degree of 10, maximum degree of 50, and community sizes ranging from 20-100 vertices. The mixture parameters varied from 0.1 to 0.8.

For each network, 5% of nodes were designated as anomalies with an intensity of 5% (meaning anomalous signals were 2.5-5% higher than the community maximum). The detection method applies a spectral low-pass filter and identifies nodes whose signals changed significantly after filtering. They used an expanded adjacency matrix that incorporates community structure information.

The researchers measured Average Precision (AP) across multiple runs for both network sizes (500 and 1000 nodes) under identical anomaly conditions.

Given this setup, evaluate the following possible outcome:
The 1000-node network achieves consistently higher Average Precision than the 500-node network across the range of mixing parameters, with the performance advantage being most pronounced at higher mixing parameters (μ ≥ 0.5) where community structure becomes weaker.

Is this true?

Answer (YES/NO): NO